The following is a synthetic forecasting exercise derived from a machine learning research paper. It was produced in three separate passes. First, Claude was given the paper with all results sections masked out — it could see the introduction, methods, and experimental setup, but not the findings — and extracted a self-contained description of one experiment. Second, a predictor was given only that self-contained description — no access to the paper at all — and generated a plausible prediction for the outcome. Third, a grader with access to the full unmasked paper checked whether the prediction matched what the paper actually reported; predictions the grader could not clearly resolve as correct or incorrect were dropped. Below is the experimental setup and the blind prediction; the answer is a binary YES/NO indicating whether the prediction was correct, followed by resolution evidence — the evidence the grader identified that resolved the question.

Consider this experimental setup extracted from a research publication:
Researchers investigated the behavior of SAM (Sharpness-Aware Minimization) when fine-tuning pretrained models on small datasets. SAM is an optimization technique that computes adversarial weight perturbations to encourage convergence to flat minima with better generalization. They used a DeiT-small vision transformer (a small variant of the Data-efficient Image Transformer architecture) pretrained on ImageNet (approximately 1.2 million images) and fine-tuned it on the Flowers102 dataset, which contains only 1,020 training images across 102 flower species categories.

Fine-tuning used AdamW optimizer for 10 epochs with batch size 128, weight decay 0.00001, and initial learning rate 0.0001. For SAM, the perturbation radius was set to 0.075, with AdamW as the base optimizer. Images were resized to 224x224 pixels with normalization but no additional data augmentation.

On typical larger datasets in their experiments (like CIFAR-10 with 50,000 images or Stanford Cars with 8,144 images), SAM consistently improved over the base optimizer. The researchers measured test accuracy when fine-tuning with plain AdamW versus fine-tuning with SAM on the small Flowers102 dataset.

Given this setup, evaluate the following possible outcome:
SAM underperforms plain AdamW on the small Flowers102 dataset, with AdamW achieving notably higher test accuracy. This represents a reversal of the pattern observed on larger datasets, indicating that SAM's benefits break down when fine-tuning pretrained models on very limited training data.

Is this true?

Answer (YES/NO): YES